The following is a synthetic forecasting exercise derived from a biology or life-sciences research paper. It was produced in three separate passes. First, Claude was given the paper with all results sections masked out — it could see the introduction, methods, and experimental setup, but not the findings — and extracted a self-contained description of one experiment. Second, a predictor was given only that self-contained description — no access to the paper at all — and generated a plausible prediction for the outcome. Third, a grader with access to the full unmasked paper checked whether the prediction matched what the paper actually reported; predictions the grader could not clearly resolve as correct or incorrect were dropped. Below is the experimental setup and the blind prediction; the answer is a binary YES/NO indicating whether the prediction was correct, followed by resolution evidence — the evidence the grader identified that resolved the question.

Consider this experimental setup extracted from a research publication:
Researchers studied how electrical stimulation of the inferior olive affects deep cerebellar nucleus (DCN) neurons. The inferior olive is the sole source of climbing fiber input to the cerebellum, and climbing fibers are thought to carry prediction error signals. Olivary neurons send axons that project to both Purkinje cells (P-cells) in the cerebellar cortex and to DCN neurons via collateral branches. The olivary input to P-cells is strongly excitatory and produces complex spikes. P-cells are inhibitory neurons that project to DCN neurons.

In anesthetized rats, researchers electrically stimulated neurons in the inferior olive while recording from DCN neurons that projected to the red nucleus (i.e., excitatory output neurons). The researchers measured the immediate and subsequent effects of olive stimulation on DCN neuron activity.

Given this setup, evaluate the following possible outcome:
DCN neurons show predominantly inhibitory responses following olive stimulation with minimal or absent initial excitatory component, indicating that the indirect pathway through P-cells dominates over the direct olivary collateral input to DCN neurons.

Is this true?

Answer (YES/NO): YES